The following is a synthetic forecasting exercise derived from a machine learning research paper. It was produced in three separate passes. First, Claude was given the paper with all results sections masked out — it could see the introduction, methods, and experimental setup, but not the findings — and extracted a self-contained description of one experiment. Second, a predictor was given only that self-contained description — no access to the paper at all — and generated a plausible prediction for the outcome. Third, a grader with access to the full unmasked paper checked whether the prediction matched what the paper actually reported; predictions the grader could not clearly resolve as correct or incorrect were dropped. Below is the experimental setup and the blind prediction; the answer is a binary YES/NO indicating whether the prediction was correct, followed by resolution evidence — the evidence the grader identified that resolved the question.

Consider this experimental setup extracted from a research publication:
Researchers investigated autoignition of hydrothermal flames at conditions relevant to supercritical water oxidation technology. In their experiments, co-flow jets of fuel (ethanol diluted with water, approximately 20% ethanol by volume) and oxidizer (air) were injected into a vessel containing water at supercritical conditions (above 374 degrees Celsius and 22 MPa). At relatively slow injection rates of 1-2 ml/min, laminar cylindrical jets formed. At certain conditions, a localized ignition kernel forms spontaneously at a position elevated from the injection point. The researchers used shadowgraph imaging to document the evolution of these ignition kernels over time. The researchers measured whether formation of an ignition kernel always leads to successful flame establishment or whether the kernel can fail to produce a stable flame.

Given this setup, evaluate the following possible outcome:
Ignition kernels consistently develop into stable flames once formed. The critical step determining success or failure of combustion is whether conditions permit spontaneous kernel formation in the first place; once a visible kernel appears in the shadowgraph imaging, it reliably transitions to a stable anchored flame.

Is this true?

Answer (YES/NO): NO